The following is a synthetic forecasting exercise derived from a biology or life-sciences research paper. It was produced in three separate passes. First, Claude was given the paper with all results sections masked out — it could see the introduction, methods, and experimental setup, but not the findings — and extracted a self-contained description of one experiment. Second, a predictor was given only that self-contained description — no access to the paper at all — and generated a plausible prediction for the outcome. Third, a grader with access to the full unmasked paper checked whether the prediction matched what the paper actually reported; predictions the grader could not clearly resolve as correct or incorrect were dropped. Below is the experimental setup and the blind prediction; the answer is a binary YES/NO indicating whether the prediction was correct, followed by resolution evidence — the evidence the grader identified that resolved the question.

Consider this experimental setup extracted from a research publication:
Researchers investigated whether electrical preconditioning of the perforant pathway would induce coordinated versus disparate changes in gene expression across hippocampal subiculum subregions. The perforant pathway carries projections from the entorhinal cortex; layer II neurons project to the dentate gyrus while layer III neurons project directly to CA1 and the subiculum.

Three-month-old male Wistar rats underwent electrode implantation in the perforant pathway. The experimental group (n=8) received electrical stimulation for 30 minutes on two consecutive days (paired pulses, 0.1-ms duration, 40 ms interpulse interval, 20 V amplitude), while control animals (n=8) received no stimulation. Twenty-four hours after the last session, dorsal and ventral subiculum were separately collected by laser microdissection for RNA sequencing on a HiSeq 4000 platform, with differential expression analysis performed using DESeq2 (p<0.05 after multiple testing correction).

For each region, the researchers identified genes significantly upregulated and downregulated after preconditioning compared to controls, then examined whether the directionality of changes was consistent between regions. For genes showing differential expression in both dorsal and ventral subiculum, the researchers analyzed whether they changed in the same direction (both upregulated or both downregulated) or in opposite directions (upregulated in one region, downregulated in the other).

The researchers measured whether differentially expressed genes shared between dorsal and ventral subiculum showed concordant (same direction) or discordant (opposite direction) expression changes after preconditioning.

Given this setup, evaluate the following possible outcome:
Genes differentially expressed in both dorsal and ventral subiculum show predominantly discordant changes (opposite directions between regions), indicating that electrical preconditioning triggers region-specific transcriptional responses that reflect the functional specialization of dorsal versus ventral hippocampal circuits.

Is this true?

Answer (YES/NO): NO